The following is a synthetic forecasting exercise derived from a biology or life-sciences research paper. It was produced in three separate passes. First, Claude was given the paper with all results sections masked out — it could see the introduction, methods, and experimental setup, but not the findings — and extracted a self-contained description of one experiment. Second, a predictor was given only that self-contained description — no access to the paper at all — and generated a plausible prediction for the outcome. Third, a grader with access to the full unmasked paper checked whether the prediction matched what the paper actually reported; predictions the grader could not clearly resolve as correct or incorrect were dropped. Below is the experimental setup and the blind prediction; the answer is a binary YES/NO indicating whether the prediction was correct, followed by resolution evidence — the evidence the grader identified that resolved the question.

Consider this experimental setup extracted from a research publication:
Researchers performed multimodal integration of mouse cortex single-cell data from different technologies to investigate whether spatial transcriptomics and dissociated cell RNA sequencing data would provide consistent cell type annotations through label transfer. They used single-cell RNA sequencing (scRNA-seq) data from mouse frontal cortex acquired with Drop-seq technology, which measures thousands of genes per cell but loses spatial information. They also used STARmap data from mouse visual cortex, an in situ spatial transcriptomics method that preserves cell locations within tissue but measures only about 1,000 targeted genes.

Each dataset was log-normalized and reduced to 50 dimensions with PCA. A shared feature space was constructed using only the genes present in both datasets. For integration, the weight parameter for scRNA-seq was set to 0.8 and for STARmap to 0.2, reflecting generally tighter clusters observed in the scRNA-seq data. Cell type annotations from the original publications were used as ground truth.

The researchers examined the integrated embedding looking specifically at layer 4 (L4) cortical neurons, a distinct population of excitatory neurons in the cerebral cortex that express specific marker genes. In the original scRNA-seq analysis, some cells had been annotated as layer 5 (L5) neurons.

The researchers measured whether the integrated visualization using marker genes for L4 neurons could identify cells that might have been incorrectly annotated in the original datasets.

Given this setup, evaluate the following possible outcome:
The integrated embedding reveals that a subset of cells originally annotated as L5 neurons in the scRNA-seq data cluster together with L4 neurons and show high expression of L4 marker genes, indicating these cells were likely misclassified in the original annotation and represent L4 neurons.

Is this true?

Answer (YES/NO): YES